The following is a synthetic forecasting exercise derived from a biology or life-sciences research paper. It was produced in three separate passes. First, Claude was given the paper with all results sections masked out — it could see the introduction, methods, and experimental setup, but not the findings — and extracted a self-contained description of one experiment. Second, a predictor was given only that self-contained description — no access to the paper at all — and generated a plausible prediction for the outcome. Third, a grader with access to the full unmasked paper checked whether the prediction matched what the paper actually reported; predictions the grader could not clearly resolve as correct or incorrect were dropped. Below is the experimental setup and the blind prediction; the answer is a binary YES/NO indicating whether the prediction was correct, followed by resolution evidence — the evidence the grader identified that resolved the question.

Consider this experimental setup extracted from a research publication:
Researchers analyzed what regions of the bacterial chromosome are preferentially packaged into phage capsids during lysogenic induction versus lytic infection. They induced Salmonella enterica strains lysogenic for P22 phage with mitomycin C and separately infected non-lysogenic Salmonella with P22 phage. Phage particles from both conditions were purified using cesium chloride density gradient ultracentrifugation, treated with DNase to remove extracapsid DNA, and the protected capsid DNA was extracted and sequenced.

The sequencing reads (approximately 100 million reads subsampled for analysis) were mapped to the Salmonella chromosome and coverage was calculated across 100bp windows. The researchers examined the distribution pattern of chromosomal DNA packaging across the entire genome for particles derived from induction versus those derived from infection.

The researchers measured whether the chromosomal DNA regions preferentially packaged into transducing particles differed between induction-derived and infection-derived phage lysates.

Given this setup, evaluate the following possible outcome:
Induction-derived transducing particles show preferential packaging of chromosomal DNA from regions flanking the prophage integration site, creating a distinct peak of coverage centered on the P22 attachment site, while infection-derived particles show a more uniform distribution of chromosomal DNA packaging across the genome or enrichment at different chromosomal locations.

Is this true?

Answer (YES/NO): NO